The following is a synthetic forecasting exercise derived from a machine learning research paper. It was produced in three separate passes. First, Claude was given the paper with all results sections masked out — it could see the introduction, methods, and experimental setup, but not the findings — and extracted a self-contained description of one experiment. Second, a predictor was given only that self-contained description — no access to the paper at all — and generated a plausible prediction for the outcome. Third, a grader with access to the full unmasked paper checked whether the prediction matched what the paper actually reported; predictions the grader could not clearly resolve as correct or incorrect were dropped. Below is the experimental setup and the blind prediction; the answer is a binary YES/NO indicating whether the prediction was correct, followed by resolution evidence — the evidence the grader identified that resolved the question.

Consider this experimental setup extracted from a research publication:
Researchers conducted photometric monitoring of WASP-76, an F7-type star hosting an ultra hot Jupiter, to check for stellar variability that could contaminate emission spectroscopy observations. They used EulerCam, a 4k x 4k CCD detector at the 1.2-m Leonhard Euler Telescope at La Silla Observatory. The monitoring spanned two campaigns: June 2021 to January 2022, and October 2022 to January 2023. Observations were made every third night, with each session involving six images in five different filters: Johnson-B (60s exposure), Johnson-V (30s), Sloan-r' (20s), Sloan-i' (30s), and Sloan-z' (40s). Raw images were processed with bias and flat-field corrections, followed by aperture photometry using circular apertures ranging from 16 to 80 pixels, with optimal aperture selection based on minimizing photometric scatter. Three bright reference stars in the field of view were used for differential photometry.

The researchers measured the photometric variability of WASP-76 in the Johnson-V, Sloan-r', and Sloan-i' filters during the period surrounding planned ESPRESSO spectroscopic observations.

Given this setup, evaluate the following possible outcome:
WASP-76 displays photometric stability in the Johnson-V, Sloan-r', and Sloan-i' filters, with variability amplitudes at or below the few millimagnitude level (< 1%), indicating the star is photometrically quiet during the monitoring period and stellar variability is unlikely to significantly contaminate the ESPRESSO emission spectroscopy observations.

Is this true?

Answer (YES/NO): YES